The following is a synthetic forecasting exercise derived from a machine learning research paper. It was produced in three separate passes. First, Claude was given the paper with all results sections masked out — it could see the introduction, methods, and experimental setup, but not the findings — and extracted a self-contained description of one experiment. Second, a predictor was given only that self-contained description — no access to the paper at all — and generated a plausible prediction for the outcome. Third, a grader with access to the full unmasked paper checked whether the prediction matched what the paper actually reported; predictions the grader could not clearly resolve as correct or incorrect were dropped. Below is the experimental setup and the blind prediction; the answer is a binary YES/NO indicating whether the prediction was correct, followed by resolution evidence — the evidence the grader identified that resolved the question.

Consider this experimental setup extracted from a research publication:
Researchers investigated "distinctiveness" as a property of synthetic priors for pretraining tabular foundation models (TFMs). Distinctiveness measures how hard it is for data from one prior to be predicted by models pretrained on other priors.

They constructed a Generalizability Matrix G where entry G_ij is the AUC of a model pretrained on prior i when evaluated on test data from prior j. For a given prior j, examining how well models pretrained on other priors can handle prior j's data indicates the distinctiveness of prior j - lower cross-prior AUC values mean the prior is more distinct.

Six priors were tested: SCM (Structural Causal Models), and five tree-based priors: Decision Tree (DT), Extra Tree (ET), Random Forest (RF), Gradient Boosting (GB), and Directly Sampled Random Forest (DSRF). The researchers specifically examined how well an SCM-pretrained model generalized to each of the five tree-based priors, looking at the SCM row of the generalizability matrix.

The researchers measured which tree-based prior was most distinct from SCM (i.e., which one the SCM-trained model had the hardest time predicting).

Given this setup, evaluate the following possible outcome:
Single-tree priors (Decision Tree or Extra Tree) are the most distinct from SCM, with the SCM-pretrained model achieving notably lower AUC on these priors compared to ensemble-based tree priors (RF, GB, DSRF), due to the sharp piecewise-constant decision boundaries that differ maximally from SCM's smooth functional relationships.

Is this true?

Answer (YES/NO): YES